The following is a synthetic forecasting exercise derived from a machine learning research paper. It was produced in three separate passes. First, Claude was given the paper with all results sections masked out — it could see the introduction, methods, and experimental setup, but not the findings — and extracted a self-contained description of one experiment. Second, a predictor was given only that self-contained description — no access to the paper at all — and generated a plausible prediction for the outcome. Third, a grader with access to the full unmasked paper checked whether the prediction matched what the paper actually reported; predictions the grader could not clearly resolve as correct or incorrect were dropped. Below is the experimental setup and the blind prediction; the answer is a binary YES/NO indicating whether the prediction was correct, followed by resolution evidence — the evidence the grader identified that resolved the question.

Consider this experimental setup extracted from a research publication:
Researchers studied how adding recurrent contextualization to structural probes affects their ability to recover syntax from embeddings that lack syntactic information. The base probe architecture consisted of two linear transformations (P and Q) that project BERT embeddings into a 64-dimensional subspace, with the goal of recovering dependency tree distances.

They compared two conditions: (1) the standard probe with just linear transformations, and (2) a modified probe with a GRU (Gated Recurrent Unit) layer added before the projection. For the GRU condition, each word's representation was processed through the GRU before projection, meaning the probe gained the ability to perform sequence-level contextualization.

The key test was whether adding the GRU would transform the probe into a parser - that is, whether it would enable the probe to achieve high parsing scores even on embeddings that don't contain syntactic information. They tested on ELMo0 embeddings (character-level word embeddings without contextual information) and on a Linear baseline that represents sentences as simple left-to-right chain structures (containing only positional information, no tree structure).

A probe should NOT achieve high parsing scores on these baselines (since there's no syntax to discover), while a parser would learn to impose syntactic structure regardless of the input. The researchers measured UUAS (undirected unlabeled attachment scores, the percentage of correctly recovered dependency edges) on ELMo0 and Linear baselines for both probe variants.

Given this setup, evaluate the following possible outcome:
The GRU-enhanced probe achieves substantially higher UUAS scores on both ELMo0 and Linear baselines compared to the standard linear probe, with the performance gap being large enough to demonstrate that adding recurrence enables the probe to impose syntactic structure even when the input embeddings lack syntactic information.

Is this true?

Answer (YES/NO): YES